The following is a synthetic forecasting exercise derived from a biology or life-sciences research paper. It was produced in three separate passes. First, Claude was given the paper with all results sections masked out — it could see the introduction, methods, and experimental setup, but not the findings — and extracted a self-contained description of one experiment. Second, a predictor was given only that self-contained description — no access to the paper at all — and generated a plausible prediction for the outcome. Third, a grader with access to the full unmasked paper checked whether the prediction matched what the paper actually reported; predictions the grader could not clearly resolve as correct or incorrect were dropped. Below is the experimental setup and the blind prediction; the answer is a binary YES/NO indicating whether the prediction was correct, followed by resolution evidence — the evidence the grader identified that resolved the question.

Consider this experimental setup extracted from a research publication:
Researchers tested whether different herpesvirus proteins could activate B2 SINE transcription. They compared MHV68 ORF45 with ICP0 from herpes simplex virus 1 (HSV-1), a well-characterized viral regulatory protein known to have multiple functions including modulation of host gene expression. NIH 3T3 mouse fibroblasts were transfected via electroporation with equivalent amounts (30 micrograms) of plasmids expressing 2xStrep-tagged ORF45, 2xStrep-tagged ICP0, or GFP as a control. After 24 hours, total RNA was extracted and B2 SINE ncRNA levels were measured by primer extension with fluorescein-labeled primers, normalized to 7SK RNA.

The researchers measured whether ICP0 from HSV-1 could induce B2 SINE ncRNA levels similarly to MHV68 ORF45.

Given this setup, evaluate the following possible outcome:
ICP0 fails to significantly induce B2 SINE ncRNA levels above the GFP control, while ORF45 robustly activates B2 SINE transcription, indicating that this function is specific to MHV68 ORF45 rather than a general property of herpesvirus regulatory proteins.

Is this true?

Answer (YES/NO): NO